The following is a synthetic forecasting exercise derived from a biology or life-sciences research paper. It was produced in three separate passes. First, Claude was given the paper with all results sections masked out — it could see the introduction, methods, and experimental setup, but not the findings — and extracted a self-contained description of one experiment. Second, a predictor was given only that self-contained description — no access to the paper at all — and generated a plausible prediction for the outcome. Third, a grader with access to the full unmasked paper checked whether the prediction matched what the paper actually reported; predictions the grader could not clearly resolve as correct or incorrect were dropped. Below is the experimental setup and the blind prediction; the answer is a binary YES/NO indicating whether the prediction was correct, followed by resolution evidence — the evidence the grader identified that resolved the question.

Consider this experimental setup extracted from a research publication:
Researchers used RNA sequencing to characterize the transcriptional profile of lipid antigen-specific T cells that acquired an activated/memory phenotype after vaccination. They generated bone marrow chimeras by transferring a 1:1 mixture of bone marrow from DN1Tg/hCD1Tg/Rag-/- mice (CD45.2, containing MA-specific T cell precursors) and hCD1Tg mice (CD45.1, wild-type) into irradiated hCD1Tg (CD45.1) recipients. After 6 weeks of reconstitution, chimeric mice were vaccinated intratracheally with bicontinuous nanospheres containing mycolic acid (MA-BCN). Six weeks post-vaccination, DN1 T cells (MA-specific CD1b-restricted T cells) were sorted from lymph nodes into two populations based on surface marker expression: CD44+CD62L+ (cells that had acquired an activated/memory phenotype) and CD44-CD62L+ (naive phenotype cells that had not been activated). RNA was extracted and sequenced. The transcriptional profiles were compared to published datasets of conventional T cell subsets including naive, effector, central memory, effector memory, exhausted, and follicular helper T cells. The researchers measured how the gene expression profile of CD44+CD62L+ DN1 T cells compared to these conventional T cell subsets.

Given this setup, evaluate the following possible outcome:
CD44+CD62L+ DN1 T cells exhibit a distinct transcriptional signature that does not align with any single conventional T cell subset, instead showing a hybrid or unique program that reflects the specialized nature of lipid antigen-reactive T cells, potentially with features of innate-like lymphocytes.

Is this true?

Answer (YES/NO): NO